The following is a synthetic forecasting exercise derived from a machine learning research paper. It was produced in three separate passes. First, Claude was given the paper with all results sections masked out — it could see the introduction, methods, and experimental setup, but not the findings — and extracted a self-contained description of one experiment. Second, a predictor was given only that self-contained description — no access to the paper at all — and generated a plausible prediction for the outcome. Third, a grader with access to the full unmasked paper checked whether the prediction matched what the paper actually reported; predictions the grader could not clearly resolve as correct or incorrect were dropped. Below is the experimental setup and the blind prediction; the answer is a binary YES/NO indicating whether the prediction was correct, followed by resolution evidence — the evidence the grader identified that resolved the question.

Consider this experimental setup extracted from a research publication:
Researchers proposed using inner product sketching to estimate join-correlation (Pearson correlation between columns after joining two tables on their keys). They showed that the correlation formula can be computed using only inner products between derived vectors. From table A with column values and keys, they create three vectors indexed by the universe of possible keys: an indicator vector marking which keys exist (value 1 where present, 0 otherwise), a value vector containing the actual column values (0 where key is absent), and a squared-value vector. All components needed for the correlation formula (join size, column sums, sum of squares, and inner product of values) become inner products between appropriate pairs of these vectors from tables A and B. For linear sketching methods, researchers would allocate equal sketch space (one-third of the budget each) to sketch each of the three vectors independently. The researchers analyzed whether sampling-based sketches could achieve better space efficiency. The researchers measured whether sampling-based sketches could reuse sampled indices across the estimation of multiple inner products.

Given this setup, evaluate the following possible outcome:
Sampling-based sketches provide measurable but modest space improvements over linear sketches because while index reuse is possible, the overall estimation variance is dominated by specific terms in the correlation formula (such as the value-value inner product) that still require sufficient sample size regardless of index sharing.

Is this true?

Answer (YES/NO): NO